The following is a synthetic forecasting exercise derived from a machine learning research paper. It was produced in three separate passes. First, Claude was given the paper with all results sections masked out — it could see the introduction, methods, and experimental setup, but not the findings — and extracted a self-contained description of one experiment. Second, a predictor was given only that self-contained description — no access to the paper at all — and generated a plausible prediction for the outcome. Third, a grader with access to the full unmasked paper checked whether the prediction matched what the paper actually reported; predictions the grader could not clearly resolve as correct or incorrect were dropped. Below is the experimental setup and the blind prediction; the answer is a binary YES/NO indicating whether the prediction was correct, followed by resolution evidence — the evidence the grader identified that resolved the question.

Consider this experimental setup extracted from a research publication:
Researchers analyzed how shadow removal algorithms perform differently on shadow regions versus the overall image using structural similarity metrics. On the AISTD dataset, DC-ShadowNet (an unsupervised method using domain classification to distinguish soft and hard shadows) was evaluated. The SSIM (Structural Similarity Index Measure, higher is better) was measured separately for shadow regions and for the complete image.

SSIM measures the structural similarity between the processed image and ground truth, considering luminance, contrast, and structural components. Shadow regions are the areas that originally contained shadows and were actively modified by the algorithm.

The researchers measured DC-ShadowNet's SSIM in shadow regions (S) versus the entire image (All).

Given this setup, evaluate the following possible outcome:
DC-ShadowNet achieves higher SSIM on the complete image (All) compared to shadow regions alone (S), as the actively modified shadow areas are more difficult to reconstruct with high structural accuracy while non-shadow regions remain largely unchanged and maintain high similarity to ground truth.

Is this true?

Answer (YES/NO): NO